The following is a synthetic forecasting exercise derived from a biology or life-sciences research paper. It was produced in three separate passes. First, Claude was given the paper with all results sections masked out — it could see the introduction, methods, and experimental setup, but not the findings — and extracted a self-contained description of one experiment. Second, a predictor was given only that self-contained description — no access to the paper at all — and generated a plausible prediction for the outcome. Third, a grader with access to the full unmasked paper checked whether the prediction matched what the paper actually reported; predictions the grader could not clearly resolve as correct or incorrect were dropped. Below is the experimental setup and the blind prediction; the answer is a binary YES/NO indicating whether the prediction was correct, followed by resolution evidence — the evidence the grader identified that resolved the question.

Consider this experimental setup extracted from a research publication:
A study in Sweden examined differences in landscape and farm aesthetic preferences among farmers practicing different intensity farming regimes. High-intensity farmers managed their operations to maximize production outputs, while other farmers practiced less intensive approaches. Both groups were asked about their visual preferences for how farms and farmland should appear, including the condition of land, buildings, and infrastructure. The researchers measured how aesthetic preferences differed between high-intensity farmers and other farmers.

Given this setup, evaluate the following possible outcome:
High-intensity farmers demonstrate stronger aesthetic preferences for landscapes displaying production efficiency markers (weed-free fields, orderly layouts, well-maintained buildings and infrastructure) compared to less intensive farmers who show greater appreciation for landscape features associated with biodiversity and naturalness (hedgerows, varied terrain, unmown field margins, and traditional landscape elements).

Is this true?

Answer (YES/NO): NO